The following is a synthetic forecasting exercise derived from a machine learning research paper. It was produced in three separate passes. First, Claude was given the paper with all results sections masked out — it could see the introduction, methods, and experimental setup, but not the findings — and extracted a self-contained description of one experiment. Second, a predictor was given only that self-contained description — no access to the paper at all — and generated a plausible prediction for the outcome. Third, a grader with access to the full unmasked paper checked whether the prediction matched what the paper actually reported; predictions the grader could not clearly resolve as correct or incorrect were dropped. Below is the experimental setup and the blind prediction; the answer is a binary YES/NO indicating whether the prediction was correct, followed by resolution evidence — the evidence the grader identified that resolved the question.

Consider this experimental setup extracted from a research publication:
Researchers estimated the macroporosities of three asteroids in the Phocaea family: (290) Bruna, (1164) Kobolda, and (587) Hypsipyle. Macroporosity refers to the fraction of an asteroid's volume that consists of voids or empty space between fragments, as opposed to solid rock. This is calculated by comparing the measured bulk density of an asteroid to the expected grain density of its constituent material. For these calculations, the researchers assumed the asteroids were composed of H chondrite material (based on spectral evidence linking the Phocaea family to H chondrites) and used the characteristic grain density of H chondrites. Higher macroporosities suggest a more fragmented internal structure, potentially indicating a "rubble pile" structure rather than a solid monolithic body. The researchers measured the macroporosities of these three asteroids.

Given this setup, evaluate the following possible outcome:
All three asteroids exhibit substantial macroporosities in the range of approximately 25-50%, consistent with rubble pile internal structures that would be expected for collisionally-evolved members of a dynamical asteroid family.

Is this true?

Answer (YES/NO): NO